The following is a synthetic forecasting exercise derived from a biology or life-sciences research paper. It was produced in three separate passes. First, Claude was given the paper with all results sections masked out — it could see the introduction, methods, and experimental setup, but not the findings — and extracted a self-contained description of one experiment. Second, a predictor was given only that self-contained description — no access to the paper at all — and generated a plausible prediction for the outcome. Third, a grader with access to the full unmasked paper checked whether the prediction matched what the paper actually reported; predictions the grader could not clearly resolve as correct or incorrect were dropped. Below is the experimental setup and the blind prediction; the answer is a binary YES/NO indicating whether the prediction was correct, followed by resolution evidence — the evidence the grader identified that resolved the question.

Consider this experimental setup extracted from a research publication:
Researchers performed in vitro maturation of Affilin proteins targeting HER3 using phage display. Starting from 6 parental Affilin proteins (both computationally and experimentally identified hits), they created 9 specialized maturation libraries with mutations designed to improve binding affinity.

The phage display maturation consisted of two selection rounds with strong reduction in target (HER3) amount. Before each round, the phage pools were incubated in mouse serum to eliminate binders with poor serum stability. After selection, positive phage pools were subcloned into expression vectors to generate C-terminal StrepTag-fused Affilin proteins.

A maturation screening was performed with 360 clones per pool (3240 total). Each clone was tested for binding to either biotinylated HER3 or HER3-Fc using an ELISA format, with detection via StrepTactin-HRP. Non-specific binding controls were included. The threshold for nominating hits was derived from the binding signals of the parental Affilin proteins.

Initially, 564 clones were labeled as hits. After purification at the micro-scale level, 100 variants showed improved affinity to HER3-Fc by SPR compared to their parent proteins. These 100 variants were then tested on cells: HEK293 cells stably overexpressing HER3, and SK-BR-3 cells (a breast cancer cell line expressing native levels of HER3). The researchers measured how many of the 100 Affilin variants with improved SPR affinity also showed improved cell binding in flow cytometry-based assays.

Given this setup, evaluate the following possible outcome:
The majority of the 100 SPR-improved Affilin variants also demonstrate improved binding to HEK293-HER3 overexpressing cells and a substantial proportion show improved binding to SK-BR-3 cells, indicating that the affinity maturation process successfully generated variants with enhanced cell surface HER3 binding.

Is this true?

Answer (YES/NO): NO